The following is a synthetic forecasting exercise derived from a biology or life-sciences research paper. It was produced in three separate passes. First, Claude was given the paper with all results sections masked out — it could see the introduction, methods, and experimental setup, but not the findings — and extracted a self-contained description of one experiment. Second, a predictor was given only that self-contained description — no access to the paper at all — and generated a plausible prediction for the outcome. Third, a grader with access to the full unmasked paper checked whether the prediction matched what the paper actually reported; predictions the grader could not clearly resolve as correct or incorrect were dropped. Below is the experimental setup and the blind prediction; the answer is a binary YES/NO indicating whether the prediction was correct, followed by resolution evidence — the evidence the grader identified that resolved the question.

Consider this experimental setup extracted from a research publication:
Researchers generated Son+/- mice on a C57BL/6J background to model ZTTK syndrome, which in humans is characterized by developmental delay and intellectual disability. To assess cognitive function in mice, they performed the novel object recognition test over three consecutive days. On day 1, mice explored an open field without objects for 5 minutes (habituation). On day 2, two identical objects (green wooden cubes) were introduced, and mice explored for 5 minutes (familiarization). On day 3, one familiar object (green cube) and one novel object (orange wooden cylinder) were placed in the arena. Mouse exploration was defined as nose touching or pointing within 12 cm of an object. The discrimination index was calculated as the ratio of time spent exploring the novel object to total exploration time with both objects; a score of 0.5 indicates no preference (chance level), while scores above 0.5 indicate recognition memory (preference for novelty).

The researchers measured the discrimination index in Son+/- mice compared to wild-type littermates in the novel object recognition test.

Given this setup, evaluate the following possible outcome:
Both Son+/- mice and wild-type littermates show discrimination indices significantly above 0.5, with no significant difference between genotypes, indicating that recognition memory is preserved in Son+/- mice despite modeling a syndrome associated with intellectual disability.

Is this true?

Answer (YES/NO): NO